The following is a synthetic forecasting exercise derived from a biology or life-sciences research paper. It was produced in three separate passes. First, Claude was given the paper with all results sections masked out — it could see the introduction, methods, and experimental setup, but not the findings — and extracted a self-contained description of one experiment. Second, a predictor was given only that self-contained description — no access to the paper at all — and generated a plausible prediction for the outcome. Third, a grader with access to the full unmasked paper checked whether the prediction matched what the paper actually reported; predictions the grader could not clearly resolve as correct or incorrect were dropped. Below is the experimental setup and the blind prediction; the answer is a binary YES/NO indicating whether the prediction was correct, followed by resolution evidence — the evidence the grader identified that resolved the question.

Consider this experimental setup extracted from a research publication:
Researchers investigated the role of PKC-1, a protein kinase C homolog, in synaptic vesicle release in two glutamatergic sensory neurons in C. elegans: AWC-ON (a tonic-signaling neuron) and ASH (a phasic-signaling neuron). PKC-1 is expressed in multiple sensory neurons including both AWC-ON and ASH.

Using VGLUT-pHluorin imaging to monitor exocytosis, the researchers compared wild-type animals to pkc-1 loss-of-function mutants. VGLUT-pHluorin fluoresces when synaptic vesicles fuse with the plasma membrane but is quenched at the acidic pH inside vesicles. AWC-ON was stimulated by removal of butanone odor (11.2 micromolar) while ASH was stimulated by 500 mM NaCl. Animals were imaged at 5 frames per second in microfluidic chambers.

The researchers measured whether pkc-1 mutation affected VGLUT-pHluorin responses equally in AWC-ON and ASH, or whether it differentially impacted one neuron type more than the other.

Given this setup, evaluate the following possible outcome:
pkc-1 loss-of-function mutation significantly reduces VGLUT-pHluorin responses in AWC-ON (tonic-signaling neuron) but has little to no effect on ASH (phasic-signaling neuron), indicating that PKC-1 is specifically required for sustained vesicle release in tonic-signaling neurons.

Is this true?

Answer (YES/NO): NO